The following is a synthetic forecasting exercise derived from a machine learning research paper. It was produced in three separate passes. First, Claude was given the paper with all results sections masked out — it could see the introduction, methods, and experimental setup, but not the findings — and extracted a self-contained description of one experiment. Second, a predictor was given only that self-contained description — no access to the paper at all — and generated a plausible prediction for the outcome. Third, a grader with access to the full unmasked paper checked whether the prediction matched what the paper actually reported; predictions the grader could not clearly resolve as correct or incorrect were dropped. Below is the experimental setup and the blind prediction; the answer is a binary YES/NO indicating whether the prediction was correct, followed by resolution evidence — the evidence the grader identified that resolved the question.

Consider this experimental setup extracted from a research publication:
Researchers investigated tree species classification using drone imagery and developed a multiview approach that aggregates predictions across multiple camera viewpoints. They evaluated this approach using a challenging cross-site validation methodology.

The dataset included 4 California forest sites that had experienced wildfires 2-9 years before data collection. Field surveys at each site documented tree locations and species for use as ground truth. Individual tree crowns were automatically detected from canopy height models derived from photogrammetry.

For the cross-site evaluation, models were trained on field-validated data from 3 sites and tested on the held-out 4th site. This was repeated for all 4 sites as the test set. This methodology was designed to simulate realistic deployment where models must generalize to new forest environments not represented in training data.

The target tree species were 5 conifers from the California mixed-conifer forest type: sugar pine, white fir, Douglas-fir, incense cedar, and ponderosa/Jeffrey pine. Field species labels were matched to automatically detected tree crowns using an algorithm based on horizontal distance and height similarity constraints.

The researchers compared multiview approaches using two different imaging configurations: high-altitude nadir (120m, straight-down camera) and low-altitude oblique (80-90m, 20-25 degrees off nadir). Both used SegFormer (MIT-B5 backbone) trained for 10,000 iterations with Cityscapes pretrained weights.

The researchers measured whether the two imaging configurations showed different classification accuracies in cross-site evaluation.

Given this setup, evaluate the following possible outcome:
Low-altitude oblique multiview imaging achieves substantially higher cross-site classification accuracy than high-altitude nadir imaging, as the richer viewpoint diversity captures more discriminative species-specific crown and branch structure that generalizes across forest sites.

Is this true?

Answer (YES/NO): YES